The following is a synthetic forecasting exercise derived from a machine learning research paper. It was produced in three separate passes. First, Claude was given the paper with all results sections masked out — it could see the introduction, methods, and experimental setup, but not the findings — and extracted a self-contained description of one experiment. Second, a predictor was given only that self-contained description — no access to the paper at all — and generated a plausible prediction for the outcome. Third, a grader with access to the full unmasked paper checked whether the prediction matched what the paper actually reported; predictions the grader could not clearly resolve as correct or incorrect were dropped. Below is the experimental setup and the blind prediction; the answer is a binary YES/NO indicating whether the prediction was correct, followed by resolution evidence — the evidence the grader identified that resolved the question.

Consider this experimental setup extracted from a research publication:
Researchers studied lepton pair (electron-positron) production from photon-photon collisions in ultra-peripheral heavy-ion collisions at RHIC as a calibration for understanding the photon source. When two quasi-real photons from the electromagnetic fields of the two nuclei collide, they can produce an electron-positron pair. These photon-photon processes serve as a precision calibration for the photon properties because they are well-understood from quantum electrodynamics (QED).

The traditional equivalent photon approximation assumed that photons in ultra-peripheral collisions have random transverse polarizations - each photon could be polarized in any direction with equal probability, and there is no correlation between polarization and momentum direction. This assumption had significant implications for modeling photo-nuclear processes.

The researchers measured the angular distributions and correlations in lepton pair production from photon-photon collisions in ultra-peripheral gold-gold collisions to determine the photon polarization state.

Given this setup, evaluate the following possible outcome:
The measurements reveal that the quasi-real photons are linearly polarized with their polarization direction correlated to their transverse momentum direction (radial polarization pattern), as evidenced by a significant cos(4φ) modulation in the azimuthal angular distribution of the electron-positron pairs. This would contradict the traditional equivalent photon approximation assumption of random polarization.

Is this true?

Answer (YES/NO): YES